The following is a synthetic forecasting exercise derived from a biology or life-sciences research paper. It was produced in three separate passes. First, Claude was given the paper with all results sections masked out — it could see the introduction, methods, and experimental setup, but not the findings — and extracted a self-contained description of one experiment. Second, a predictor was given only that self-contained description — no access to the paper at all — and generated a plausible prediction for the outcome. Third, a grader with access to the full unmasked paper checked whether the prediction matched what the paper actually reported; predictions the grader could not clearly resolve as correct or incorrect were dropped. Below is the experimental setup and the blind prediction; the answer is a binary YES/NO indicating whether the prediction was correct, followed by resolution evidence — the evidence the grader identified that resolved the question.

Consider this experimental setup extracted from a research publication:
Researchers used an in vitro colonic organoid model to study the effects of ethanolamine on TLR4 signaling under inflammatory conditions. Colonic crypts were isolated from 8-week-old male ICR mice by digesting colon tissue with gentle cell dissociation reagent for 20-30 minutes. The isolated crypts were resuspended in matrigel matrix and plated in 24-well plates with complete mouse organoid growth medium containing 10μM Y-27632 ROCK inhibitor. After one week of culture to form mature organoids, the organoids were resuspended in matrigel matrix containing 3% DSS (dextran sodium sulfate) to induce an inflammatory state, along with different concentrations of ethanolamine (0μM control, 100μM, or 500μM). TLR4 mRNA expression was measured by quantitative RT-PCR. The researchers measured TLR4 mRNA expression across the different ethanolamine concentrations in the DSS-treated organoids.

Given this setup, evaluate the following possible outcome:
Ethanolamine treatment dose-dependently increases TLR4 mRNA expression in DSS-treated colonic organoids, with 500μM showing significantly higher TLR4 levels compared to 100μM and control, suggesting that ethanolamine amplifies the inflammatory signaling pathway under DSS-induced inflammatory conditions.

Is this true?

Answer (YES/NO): NO